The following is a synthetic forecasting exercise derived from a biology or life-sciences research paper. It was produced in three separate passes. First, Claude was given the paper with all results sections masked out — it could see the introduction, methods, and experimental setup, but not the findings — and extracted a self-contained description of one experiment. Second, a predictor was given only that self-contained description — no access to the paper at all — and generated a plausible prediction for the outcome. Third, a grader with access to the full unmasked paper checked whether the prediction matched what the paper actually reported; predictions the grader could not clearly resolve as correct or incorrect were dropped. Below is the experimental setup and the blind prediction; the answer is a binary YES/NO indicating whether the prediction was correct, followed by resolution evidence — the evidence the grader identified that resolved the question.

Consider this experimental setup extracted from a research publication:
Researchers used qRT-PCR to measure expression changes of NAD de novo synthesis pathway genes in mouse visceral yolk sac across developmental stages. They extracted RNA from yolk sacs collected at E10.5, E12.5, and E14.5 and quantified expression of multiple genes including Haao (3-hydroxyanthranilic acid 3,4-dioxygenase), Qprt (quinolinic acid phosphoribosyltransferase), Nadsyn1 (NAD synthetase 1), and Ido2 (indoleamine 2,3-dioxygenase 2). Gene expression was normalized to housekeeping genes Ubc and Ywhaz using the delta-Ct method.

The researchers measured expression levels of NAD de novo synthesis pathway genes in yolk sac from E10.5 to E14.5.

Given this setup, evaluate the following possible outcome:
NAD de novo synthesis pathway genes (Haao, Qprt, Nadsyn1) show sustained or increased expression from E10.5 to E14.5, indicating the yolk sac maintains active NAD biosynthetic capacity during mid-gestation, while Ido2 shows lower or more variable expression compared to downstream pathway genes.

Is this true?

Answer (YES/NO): NO